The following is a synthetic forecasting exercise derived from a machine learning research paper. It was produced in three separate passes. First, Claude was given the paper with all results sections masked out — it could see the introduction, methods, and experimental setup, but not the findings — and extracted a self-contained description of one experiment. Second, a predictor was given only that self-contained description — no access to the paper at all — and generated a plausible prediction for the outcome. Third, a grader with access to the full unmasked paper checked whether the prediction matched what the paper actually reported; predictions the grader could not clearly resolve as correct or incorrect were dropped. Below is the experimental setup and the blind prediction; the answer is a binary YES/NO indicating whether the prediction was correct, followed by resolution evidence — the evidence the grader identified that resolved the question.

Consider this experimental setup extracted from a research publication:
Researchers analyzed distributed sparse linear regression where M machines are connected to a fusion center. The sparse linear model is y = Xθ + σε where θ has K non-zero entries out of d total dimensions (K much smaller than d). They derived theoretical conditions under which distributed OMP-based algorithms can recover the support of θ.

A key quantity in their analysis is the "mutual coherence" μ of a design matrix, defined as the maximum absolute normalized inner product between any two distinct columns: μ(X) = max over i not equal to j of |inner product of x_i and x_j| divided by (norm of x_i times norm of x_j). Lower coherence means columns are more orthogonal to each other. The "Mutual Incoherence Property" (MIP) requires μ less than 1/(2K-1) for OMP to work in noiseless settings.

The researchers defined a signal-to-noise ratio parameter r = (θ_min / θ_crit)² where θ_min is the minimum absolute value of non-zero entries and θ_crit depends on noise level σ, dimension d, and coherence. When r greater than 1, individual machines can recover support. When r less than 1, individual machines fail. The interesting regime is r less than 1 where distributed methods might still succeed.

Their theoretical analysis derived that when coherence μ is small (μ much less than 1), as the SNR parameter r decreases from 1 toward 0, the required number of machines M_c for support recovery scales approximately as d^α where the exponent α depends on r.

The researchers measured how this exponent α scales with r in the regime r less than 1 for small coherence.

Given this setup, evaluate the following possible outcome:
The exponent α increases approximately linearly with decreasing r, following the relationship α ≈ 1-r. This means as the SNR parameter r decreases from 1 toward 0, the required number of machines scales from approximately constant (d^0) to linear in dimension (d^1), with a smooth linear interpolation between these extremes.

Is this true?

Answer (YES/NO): NO